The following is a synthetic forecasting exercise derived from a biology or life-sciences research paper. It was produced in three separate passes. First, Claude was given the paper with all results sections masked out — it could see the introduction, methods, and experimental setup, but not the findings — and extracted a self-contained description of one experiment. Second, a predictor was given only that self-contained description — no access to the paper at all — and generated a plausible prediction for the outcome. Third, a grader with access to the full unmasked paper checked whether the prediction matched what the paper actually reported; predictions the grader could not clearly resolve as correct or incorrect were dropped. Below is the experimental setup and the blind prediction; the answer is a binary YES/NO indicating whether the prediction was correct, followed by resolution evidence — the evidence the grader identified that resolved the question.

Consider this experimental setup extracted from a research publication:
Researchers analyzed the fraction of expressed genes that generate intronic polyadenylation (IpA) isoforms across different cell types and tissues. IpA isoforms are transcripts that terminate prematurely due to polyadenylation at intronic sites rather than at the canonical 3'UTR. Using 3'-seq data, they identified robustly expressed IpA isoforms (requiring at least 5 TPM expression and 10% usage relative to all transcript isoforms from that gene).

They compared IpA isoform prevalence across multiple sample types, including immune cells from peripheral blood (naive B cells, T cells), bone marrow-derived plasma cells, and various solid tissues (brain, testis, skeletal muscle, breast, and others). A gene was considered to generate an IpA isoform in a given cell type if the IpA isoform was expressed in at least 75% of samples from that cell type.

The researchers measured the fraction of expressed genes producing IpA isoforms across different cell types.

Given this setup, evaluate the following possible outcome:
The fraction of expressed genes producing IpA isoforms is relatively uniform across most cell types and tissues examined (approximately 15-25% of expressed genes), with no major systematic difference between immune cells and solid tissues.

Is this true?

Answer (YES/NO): NO